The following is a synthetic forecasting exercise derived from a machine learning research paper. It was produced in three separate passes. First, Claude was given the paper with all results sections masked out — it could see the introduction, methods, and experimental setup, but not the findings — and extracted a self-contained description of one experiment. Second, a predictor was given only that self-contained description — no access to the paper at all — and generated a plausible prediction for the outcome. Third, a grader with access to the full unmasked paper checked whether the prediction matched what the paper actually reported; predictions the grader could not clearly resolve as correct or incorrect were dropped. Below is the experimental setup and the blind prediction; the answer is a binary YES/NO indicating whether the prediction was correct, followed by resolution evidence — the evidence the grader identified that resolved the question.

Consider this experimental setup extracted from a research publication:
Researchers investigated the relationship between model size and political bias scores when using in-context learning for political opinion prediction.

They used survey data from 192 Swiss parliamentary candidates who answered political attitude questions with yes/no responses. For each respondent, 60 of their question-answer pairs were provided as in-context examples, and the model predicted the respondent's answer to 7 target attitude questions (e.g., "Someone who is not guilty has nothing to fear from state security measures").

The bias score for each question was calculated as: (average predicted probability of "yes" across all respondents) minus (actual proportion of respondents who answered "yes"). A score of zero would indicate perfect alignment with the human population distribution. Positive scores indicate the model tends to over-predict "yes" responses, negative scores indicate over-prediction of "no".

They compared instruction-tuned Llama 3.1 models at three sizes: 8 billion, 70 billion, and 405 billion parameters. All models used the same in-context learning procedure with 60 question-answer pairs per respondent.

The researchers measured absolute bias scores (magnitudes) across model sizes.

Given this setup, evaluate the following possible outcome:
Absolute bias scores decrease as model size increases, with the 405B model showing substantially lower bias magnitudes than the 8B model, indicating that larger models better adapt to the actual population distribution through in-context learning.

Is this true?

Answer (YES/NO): YES